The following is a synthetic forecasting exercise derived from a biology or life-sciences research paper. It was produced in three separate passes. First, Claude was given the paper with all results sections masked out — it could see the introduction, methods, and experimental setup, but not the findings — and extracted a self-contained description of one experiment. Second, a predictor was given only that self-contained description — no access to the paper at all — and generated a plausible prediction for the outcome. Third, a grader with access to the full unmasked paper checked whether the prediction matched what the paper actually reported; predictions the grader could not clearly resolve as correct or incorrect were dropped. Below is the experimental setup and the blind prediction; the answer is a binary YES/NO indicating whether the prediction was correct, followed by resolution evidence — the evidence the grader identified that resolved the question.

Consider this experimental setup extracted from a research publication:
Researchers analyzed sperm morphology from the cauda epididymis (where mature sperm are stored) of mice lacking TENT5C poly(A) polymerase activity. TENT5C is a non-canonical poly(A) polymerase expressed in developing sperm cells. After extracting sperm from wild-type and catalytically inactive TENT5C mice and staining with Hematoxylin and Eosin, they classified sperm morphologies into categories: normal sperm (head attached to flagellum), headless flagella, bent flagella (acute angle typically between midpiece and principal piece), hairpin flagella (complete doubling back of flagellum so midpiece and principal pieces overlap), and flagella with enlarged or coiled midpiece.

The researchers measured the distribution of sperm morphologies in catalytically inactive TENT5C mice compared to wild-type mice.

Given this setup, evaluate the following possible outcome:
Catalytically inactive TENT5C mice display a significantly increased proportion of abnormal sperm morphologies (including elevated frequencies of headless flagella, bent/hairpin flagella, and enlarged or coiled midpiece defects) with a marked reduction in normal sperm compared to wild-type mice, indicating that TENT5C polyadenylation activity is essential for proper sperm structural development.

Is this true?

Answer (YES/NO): YES